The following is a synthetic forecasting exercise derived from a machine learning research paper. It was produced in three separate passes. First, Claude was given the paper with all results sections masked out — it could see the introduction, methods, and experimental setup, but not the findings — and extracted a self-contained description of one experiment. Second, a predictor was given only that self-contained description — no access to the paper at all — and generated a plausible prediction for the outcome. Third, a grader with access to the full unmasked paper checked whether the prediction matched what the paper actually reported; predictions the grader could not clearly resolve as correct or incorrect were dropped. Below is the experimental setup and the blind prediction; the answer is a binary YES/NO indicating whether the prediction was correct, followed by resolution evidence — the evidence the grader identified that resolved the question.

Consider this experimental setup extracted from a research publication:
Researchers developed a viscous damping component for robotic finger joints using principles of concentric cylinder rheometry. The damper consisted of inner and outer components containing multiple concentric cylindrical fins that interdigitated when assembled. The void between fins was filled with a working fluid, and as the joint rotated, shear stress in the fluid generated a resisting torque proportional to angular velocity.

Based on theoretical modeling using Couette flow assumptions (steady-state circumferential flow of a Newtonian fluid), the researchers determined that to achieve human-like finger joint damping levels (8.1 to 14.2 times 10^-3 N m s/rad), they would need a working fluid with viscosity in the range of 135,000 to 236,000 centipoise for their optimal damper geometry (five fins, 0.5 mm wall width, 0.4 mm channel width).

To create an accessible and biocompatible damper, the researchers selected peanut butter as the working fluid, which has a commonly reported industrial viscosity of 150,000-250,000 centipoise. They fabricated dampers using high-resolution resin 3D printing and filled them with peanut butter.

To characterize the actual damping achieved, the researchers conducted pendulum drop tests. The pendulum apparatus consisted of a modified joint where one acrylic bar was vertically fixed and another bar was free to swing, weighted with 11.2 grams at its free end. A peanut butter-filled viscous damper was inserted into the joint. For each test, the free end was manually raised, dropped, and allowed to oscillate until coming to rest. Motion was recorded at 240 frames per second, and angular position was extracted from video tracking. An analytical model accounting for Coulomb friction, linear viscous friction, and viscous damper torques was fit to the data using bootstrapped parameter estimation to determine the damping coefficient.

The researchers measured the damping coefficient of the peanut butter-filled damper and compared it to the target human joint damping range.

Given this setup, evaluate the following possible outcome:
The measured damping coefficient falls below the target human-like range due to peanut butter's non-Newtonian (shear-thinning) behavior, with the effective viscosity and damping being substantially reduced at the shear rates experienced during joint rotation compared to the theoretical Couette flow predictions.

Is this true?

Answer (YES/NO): NO